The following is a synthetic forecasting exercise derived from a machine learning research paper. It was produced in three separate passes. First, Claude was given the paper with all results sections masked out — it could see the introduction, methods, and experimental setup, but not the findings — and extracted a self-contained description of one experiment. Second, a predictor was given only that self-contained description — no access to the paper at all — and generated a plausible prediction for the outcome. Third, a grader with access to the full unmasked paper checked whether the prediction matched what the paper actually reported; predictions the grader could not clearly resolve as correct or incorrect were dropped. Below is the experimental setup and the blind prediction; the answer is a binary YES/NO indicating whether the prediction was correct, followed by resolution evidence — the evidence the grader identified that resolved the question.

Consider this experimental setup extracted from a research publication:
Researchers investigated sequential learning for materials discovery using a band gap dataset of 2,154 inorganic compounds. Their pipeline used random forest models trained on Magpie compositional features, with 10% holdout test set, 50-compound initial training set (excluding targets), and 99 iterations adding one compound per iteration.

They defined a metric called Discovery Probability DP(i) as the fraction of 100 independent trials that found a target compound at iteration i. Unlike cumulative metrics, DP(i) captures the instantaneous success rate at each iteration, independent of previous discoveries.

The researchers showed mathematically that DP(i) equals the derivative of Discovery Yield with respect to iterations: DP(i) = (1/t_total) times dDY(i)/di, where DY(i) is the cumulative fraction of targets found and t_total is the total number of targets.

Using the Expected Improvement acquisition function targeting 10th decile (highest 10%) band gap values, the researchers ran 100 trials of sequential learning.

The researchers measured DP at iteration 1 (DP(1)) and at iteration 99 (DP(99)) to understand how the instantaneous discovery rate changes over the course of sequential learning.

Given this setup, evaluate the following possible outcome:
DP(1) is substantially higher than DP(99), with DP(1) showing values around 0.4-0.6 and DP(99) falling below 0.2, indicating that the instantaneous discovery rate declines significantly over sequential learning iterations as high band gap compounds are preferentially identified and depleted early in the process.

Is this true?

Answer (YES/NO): NO